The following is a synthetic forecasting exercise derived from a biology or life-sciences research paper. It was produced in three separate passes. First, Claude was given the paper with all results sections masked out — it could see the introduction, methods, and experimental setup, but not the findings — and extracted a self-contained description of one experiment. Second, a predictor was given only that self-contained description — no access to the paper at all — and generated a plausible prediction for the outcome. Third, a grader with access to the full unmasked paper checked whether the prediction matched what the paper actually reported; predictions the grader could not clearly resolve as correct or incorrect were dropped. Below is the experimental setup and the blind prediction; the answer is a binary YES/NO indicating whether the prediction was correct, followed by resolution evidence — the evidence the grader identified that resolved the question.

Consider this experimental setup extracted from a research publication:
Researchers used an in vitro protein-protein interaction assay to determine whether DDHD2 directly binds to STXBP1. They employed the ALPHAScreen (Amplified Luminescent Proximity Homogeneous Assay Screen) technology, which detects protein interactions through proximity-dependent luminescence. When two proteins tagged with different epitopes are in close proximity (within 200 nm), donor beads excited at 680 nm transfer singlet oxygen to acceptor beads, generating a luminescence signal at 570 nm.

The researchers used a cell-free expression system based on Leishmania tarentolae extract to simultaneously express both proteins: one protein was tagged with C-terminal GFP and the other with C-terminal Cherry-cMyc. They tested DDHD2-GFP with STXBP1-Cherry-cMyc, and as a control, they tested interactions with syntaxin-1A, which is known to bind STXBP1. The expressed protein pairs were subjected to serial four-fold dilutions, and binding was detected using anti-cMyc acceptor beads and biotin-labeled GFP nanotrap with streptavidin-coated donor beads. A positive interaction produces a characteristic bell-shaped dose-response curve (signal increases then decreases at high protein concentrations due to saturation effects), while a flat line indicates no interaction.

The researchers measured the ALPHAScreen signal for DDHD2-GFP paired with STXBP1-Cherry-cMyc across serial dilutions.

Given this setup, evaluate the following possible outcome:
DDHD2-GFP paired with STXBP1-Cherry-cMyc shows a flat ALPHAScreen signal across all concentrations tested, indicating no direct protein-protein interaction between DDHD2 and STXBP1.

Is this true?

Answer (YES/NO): NO